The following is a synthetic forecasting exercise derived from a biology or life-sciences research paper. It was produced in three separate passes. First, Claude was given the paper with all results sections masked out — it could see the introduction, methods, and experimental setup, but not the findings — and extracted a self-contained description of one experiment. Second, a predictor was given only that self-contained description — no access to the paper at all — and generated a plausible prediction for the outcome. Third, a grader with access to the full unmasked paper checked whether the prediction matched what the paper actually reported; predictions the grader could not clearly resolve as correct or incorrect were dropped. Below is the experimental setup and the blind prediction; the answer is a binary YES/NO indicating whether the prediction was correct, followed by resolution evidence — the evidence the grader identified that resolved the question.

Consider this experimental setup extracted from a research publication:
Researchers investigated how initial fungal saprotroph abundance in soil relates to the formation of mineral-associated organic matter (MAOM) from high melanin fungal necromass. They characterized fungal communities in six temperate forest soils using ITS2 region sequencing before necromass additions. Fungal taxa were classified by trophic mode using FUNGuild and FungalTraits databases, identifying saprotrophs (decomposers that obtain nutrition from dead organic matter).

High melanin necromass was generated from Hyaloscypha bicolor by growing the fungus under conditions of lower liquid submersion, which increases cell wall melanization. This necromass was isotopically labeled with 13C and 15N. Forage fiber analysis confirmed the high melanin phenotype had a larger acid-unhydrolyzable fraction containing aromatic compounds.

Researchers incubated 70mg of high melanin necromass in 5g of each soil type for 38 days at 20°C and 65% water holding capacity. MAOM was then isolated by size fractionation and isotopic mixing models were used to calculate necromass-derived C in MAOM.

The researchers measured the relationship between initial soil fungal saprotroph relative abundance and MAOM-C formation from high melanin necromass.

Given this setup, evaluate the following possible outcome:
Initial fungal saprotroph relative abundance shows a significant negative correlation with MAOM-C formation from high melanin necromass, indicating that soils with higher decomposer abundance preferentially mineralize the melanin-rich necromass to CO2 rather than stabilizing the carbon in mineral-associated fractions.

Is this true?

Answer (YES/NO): YES